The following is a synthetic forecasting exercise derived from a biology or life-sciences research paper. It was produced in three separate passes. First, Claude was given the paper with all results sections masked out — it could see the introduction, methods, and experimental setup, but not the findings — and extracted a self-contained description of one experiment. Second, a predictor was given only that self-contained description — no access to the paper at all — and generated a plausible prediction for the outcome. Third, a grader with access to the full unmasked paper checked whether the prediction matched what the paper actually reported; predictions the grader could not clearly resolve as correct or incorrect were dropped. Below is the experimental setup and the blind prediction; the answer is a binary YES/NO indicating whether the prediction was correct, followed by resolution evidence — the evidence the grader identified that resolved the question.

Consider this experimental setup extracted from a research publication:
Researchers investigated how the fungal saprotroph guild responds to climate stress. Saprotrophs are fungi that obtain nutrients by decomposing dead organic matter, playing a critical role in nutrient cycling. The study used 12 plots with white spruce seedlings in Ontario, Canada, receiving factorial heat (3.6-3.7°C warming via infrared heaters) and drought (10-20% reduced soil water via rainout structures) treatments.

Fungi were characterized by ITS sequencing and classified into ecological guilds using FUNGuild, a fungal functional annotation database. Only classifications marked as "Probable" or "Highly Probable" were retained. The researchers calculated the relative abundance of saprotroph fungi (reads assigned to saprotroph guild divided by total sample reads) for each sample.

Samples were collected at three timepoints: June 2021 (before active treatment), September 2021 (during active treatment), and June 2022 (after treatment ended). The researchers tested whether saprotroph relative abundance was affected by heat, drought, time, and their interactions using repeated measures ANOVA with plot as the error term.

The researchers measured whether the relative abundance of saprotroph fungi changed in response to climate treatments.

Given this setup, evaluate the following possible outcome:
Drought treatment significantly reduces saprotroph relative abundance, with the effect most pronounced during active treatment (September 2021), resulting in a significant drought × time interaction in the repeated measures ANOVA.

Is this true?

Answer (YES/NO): NO